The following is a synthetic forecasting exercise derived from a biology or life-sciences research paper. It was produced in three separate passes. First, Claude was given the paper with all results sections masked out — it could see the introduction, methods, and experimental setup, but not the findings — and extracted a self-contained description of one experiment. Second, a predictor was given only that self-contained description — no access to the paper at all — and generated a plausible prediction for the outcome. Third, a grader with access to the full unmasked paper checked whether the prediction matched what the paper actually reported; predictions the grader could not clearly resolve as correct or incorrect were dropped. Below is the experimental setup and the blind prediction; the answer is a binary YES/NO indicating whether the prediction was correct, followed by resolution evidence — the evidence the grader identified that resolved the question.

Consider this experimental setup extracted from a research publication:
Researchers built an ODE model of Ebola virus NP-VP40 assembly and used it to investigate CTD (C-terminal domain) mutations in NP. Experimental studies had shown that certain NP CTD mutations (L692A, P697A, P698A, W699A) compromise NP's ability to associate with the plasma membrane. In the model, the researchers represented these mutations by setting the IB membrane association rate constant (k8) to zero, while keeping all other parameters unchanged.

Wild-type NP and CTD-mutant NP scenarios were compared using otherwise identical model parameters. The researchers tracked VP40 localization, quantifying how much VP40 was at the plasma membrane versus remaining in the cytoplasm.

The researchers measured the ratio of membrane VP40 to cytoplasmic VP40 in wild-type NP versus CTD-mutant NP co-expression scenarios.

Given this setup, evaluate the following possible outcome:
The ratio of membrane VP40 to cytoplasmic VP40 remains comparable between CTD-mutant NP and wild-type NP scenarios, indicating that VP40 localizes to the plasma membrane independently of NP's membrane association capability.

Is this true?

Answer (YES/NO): NO